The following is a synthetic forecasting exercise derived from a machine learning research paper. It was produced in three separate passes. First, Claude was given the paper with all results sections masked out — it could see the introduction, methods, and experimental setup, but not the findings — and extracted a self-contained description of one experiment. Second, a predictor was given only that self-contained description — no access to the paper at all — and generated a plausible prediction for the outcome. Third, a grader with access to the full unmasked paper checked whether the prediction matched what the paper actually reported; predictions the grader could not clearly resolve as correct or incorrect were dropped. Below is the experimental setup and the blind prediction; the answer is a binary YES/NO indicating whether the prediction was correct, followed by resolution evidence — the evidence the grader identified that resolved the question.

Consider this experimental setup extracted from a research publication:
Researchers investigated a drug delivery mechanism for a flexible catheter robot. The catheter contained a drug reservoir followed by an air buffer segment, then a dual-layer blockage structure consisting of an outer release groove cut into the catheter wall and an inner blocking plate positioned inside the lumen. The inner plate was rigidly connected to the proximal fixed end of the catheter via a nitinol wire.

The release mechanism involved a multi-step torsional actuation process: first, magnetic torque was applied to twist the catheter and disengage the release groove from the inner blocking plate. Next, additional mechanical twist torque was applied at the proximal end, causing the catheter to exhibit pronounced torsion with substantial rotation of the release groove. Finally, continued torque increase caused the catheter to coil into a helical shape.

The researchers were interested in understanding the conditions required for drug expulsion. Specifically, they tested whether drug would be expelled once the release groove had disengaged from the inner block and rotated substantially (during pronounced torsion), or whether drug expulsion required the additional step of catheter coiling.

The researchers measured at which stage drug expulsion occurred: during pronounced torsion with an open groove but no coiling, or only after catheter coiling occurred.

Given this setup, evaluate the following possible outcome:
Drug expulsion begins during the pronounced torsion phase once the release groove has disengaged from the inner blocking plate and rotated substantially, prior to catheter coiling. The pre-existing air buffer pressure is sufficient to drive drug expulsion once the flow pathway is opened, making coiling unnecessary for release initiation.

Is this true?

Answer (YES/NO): NO